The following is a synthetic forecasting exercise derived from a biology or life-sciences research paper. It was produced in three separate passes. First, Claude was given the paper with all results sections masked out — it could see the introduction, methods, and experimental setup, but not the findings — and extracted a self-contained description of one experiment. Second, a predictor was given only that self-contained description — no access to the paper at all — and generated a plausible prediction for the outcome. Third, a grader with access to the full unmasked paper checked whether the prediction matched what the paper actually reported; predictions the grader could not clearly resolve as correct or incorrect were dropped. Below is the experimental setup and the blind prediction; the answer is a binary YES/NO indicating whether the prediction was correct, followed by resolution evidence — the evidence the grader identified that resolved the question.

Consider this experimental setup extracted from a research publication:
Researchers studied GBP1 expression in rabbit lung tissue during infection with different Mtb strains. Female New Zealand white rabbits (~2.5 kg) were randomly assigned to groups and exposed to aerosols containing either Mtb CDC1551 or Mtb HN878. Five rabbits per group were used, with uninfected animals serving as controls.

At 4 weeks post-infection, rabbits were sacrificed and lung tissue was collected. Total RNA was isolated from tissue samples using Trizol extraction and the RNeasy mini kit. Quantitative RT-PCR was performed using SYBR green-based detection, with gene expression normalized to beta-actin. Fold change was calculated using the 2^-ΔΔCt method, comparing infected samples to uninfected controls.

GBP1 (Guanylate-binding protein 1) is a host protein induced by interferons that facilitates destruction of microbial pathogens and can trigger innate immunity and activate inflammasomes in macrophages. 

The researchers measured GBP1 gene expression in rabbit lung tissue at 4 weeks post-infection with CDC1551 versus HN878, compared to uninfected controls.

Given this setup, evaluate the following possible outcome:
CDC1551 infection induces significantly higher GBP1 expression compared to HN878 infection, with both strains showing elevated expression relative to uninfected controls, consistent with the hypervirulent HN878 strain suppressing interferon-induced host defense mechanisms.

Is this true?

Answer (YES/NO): NO